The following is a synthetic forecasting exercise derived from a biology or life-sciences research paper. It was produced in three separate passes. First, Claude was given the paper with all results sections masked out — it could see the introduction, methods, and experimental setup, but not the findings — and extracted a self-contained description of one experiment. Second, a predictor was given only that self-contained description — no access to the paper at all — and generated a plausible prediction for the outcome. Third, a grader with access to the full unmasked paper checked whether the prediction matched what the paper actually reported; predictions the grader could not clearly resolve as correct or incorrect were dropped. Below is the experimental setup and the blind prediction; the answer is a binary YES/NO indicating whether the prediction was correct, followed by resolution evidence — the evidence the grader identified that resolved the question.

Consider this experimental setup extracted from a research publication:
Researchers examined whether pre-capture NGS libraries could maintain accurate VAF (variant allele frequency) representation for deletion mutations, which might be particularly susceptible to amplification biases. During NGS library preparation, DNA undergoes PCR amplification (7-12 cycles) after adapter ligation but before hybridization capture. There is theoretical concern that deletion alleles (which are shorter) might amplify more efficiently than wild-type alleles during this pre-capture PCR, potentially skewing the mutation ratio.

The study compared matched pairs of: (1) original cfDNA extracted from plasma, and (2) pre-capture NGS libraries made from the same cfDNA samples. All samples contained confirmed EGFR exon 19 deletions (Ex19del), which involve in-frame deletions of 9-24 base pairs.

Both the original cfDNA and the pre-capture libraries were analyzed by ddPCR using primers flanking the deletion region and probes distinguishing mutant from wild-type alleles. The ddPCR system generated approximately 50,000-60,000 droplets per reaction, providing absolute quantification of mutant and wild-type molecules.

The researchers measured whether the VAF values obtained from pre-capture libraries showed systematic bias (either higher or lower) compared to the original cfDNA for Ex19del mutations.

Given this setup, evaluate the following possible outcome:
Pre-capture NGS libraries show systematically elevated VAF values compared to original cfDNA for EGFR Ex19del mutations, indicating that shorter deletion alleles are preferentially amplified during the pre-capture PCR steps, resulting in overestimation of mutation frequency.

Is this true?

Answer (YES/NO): NO